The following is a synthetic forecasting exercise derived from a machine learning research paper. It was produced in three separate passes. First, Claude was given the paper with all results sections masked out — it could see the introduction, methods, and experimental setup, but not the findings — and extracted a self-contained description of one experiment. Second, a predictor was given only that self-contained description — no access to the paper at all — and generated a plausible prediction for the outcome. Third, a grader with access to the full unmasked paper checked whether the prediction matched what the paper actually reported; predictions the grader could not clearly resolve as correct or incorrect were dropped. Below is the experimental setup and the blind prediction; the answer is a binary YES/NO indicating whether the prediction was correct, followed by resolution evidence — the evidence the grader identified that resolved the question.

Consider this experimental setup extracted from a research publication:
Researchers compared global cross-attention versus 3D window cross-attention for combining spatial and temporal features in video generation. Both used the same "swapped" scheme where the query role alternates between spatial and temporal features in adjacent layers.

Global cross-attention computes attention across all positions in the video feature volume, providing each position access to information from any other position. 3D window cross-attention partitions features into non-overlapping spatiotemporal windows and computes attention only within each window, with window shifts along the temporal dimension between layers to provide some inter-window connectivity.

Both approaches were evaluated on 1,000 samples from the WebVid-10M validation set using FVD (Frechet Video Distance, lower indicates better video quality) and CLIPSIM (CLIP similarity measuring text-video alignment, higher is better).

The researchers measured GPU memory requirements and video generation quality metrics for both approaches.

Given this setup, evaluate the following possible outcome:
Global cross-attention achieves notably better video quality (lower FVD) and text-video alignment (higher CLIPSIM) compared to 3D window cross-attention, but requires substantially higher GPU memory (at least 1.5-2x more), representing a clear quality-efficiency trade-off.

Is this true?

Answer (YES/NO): NO